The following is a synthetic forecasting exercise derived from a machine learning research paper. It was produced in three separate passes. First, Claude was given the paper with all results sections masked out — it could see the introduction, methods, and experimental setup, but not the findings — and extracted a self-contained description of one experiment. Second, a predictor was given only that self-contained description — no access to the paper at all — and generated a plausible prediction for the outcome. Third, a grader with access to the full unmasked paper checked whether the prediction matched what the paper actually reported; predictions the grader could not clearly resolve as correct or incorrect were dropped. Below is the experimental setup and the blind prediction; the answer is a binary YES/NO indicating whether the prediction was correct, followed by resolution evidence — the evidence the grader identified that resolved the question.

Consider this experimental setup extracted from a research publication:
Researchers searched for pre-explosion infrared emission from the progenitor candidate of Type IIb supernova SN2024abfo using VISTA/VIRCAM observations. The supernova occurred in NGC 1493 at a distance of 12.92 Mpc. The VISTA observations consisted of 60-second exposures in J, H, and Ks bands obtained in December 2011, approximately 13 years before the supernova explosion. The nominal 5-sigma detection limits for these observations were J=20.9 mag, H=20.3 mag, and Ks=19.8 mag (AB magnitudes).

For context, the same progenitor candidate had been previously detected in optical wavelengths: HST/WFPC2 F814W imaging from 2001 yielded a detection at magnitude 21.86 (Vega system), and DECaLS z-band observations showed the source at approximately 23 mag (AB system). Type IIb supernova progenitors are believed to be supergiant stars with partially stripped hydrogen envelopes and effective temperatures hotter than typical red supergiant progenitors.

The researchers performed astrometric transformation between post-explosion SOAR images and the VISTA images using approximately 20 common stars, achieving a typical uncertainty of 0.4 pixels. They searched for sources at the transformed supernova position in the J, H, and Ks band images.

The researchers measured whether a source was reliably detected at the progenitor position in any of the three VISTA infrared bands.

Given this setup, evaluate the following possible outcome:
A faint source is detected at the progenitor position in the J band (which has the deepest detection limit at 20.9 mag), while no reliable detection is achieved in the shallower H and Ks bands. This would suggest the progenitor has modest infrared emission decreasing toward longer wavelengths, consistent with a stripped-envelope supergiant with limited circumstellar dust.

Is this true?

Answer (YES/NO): NO